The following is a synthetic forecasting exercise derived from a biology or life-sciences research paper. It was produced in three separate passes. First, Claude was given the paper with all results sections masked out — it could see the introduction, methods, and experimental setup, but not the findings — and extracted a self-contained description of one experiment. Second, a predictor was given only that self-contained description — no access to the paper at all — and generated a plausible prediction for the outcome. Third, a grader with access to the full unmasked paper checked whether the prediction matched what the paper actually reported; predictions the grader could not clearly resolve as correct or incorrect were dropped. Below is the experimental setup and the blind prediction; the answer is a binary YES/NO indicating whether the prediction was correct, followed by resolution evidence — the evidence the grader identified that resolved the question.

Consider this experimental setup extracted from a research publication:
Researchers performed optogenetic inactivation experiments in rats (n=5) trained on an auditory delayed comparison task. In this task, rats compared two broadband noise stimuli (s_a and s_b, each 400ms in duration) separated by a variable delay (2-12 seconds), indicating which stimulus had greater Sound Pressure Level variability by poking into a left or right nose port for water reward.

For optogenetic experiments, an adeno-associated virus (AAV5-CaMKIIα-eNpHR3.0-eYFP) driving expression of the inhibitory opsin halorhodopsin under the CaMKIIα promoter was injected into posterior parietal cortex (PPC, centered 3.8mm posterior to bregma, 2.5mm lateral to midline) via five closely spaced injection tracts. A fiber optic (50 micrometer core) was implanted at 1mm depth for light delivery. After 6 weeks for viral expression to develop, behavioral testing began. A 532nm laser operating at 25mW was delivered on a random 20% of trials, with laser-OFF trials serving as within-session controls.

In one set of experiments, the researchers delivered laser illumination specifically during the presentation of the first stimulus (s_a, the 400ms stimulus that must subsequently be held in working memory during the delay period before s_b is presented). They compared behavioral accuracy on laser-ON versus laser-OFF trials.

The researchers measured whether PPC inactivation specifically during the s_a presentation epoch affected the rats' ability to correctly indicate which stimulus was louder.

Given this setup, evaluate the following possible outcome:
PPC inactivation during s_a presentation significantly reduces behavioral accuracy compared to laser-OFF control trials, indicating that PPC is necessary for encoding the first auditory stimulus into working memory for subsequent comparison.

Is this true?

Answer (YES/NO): NO